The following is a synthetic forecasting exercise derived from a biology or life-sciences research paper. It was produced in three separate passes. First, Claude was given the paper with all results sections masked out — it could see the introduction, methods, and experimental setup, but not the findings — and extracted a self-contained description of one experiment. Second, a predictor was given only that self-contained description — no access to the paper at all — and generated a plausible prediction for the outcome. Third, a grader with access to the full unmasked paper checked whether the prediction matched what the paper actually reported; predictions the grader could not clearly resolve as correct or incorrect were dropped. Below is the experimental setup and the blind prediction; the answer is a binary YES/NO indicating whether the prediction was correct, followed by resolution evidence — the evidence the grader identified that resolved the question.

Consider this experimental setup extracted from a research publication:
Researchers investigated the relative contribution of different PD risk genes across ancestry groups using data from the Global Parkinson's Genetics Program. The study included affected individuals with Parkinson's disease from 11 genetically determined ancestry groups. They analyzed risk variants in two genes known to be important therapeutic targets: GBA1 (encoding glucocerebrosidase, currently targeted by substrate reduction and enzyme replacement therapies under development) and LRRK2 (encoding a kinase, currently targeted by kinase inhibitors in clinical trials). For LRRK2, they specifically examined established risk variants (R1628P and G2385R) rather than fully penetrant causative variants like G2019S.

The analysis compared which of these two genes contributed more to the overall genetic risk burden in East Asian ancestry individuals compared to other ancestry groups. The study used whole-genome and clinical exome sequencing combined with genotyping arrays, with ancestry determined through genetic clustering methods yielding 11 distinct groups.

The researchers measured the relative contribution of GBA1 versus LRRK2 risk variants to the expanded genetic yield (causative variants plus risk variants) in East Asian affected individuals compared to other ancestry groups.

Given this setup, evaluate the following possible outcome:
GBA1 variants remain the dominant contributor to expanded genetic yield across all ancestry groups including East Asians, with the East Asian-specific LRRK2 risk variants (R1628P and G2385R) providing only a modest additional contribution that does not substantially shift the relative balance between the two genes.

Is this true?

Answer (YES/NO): NO